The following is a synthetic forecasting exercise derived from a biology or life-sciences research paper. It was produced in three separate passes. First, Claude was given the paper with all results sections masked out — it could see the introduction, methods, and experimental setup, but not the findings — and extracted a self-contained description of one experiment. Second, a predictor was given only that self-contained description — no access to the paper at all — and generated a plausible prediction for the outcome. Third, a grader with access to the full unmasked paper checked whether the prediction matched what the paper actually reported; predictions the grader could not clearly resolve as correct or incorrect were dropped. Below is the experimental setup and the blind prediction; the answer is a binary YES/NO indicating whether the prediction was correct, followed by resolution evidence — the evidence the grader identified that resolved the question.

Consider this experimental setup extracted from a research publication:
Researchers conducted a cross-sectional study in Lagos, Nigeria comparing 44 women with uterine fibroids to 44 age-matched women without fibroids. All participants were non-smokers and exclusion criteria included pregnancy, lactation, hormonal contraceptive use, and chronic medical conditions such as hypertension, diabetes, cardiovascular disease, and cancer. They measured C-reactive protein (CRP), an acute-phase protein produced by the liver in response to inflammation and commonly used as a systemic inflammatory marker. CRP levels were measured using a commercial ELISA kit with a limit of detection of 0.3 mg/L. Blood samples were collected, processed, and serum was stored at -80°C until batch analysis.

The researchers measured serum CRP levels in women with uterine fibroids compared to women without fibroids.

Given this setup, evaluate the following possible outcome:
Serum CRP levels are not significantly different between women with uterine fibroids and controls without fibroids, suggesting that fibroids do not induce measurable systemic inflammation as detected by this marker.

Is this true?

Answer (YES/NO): YES